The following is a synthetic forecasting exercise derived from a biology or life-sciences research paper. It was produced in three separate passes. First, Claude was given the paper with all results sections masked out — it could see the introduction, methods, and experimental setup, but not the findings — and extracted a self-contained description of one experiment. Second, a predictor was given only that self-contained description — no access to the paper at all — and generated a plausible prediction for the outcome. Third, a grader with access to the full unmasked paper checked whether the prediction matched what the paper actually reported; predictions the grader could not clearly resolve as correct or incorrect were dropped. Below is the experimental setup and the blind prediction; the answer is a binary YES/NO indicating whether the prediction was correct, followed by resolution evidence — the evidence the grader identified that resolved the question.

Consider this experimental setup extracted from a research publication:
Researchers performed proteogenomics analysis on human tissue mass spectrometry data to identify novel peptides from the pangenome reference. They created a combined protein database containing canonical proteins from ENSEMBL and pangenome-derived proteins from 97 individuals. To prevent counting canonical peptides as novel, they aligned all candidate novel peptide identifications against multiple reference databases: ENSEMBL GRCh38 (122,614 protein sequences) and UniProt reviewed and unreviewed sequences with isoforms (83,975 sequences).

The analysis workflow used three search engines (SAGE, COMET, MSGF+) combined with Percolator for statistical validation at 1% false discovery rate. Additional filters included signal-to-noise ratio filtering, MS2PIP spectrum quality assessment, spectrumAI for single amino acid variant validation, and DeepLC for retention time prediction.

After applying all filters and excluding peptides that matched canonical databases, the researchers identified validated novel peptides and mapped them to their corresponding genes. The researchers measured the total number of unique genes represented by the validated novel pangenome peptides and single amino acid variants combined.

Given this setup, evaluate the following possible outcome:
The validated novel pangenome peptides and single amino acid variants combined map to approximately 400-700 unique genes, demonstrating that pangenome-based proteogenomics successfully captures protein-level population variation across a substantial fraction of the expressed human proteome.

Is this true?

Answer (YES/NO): NO